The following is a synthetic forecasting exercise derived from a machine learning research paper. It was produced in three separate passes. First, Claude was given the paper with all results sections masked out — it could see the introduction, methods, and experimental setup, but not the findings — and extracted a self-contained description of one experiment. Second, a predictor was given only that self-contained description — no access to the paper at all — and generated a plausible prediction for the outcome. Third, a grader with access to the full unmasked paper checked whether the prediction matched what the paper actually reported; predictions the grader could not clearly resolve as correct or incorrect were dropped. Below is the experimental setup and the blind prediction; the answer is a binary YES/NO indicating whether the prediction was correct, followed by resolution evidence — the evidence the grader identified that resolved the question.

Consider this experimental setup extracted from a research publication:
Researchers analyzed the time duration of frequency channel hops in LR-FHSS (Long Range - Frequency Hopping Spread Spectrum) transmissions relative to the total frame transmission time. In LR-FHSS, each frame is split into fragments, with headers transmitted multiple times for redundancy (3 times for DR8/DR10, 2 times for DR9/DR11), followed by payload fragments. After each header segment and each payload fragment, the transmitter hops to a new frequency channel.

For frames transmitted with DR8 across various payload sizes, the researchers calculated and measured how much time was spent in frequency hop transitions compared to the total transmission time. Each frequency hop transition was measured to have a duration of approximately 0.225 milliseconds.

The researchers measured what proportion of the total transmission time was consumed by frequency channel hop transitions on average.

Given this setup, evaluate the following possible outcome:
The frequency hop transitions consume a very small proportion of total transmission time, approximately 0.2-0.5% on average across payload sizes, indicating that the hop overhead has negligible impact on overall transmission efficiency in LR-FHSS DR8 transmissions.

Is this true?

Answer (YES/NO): YES